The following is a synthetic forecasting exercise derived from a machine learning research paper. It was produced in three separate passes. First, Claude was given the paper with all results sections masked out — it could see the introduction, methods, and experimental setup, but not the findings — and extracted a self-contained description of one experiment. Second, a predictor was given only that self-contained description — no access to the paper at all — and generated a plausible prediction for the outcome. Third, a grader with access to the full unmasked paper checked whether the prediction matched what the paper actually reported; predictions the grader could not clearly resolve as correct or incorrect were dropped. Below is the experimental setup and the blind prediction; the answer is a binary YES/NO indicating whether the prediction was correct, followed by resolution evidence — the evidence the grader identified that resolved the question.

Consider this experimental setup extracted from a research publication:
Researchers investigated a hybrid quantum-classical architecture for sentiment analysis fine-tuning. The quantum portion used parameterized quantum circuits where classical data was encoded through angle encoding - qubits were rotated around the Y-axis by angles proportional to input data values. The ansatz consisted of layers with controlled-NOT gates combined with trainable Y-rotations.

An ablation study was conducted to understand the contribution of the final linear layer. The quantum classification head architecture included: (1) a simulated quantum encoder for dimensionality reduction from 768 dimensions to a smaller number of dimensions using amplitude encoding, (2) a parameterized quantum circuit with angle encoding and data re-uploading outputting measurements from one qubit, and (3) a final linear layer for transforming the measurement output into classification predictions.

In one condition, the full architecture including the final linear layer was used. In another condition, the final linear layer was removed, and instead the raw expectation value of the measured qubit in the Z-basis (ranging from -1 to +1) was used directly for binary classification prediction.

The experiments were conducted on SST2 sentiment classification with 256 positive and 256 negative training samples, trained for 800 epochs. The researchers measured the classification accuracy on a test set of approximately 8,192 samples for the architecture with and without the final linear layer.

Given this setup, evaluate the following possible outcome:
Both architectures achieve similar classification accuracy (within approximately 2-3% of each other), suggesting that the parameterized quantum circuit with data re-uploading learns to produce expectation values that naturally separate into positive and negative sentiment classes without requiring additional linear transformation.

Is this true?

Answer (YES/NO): YES